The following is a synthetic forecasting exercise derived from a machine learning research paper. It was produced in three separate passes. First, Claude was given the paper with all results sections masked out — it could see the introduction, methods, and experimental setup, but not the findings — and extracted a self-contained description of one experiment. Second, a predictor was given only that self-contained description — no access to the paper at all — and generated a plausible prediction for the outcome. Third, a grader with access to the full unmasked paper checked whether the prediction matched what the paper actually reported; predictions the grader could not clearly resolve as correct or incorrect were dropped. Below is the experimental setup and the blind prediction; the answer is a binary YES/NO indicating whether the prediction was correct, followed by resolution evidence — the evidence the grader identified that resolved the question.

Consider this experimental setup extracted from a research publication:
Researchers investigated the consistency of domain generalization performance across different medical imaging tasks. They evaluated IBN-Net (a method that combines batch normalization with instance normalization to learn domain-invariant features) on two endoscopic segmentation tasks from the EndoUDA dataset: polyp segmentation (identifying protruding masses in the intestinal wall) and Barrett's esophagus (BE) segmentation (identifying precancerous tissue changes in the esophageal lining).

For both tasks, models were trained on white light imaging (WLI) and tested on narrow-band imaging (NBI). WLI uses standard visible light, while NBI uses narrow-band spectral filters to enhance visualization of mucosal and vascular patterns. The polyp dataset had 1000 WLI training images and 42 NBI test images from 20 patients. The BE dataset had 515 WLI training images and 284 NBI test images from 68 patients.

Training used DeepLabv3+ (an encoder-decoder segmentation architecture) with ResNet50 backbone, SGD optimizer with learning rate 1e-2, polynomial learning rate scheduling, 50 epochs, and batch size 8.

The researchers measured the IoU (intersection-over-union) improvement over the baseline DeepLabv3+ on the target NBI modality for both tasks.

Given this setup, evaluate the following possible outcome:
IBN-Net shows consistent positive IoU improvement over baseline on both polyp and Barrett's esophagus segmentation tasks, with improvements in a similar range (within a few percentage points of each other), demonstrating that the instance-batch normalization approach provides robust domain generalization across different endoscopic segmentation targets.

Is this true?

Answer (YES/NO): NO